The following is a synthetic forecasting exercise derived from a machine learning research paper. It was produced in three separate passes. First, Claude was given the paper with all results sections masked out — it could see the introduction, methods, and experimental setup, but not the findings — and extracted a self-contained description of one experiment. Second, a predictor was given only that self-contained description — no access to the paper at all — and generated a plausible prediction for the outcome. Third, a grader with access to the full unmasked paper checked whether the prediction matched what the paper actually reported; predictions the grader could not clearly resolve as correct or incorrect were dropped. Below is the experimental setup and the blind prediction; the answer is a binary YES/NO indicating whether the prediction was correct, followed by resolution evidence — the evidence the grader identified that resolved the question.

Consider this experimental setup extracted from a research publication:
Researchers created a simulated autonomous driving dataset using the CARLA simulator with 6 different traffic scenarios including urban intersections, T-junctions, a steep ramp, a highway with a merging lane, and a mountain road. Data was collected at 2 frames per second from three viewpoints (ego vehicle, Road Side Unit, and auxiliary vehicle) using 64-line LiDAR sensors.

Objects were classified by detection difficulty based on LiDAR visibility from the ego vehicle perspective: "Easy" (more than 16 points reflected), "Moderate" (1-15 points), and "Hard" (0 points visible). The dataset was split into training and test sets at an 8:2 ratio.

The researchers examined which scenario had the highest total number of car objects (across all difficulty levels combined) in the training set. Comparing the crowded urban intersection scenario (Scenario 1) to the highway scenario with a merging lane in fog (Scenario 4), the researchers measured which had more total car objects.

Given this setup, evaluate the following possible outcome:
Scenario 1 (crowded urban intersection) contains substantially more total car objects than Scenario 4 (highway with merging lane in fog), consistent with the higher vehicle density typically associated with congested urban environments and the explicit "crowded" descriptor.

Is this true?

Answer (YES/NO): NO